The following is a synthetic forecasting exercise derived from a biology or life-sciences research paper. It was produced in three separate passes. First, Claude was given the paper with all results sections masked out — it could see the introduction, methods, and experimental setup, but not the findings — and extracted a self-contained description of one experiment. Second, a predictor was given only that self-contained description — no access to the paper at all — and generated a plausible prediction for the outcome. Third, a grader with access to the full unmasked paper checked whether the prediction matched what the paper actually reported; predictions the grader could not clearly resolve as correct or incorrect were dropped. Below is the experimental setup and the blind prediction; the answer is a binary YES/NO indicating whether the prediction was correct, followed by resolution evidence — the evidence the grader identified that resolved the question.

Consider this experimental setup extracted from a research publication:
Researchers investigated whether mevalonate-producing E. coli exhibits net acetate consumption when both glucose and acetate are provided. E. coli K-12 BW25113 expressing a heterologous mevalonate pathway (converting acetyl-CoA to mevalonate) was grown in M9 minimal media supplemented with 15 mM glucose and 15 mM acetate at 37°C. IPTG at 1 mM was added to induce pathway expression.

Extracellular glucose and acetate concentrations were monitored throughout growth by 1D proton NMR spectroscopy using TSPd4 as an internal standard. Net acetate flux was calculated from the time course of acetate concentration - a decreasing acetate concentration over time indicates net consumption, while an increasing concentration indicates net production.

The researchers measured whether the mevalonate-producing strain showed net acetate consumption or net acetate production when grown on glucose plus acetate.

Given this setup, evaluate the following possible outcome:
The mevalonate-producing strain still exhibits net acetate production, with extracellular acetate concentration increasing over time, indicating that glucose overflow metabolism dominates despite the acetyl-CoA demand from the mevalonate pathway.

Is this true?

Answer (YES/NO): NO